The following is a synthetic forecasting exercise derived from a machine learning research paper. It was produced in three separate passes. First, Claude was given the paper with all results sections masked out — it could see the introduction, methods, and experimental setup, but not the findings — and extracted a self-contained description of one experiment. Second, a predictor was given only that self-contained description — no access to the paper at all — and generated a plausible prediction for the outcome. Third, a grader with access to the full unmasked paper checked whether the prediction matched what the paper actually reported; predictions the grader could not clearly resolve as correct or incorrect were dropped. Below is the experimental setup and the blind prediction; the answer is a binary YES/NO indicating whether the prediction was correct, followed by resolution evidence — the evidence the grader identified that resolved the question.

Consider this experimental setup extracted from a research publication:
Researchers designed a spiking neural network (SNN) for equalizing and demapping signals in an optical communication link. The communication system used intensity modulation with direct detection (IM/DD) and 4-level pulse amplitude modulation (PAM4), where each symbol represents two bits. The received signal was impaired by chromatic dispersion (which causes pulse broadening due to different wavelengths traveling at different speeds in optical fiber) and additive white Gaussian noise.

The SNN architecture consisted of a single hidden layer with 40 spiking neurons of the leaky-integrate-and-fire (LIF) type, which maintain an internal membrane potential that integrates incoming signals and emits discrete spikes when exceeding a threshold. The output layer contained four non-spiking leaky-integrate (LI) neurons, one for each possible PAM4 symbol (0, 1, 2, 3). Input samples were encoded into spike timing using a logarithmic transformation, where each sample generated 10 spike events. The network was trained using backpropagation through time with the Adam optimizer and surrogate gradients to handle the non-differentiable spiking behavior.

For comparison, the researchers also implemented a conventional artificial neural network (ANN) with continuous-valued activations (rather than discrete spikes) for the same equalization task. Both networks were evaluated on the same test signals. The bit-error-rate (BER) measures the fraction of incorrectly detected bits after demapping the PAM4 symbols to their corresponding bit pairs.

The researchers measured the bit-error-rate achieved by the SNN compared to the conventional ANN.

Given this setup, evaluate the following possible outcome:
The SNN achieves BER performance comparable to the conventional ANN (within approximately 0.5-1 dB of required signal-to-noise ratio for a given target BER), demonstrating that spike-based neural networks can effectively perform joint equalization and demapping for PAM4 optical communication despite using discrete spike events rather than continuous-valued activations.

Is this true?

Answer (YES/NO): YES